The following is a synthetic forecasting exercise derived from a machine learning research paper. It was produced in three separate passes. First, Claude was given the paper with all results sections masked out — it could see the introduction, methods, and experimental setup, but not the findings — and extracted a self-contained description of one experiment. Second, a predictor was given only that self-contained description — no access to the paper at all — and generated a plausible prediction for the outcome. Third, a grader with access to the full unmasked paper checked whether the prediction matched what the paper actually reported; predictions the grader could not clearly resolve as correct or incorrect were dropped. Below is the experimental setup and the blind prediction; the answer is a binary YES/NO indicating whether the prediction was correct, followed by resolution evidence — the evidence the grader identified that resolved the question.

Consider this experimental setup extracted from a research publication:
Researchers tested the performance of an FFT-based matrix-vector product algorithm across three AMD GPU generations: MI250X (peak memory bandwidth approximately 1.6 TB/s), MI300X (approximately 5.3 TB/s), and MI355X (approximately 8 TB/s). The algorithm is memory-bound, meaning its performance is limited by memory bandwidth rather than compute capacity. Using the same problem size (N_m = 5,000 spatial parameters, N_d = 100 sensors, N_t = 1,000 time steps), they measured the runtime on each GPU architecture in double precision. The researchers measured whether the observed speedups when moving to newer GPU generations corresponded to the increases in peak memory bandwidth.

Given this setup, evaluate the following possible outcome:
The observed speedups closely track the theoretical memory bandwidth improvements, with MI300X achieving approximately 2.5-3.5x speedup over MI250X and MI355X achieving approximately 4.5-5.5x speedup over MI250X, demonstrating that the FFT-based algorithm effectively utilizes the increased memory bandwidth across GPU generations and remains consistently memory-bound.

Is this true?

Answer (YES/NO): NO